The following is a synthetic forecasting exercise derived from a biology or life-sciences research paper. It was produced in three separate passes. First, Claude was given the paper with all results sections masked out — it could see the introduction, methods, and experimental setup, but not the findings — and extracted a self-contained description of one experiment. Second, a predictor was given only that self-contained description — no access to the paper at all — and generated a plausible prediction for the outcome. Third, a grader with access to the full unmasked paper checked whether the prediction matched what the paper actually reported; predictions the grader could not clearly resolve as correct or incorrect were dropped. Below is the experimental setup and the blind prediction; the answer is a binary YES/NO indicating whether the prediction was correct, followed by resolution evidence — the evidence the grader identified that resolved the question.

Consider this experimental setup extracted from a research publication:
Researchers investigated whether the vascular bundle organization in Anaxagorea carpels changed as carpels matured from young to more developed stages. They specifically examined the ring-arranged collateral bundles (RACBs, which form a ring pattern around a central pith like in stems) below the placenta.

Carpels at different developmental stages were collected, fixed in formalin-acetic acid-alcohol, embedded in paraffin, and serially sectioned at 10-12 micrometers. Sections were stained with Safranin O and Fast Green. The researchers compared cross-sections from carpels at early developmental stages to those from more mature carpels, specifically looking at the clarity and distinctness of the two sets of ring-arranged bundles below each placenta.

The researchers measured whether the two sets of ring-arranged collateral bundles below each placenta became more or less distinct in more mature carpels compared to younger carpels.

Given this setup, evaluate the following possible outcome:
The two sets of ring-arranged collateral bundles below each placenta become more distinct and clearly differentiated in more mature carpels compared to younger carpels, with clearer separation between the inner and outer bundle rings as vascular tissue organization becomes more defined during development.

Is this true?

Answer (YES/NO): NO